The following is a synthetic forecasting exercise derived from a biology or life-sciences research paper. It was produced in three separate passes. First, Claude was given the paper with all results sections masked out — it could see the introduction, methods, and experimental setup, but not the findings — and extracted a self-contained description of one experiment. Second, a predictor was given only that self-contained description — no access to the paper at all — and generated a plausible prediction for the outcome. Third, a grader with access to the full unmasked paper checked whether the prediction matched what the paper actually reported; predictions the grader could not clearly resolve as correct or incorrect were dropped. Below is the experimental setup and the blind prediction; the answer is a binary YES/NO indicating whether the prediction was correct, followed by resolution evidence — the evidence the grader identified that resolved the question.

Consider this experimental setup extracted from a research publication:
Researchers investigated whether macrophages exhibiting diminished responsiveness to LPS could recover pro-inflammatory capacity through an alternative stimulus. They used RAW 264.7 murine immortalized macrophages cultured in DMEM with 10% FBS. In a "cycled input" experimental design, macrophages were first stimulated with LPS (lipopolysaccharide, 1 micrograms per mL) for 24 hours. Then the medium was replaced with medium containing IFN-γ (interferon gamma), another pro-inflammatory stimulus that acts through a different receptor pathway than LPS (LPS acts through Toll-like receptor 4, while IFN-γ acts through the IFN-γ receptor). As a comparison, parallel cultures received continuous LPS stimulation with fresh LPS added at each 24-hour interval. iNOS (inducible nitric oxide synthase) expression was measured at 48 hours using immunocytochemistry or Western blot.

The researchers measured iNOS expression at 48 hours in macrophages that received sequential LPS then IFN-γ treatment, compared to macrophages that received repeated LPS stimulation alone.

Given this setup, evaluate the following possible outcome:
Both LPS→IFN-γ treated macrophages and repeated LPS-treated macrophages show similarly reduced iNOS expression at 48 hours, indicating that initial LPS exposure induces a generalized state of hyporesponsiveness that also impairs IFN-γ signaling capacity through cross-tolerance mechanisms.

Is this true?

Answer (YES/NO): NO